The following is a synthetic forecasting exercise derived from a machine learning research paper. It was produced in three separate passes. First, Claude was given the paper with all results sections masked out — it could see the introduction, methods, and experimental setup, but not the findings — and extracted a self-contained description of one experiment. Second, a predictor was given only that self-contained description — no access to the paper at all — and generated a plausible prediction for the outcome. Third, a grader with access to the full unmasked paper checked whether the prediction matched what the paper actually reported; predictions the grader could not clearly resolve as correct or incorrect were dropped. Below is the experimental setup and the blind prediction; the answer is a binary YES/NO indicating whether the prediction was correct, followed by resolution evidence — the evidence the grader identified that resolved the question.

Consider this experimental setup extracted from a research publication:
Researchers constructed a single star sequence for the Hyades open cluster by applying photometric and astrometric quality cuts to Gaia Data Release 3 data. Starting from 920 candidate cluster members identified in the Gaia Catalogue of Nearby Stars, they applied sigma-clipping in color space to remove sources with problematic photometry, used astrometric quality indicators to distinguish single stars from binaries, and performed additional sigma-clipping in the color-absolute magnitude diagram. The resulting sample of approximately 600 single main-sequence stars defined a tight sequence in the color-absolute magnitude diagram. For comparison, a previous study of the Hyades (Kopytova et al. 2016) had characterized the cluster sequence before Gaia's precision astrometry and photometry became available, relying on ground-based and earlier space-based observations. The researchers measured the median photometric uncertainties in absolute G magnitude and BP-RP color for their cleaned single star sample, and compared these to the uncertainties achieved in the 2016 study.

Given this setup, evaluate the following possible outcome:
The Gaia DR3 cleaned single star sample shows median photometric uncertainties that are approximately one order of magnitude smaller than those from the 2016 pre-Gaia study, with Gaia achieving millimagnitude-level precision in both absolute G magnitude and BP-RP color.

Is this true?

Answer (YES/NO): NO